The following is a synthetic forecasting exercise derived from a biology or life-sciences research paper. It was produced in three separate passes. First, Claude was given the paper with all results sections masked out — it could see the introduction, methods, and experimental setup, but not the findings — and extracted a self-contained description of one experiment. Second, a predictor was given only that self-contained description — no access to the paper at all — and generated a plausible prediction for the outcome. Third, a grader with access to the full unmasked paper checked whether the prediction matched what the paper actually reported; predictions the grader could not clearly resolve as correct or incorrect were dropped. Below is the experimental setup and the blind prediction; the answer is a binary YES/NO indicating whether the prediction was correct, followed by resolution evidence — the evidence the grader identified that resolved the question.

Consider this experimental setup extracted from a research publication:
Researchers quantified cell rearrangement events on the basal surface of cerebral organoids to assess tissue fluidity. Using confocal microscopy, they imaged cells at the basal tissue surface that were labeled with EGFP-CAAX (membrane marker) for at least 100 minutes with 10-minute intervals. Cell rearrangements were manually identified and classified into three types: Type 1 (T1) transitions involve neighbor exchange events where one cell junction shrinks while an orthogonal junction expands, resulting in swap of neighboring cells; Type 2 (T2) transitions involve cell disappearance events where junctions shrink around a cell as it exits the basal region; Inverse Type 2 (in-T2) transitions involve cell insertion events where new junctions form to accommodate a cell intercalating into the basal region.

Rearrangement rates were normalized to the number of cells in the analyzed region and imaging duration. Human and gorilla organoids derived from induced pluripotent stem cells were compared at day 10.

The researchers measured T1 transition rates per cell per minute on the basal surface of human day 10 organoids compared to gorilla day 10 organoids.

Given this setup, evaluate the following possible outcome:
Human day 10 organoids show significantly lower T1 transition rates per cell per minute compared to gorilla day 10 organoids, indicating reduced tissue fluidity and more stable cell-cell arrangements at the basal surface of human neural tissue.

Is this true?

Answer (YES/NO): NO